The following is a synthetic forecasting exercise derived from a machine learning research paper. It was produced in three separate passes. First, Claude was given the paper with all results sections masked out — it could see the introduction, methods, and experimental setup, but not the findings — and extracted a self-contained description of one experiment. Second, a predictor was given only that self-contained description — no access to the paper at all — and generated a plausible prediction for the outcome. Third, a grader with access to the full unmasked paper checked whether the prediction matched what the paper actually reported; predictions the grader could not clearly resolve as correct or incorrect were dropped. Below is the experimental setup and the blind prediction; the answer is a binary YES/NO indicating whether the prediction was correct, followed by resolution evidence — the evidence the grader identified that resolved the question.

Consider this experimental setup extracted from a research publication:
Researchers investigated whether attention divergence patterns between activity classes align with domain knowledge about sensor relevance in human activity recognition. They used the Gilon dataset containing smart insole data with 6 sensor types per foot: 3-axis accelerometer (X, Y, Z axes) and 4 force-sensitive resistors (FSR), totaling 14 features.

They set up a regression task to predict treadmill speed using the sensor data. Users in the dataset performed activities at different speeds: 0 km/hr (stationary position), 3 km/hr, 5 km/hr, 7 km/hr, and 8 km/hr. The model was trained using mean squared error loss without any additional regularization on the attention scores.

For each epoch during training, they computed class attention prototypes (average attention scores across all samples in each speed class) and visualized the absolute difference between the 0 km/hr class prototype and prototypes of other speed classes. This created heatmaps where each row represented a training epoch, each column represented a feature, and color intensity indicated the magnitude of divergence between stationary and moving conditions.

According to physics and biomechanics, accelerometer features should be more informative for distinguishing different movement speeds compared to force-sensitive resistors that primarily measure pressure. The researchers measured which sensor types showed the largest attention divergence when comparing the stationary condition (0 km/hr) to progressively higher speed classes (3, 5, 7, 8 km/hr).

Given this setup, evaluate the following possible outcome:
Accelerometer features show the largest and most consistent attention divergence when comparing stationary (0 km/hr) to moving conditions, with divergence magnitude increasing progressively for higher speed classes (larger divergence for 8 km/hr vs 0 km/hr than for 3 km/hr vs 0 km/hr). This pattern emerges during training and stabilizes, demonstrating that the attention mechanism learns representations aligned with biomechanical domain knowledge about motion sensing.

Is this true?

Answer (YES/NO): YES